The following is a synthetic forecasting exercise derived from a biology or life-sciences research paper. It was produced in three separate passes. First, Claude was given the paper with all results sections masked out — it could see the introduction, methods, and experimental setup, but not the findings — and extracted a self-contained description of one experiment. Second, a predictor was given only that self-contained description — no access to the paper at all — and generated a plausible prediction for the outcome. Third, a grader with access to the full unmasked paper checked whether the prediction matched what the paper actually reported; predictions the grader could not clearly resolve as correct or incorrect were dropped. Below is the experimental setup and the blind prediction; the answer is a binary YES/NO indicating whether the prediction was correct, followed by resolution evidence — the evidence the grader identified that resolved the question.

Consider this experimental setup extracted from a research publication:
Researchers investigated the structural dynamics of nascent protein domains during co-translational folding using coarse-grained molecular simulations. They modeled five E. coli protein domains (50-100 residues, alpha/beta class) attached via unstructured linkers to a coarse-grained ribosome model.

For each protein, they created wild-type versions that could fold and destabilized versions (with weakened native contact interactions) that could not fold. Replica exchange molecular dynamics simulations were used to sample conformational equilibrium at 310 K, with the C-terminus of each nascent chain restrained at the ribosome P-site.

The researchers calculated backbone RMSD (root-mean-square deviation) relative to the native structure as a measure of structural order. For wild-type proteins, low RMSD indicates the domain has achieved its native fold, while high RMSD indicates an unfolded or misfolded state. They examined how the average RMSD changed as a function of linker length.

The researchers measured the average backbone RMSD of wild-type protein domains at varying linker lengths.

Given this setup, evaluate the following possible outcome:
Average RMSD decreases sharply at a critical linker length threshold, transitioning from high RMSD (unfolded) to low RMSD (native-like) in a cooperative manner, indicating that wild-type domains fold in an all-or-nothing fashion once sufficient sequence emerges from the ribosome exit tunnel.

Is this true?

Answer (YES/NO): NO